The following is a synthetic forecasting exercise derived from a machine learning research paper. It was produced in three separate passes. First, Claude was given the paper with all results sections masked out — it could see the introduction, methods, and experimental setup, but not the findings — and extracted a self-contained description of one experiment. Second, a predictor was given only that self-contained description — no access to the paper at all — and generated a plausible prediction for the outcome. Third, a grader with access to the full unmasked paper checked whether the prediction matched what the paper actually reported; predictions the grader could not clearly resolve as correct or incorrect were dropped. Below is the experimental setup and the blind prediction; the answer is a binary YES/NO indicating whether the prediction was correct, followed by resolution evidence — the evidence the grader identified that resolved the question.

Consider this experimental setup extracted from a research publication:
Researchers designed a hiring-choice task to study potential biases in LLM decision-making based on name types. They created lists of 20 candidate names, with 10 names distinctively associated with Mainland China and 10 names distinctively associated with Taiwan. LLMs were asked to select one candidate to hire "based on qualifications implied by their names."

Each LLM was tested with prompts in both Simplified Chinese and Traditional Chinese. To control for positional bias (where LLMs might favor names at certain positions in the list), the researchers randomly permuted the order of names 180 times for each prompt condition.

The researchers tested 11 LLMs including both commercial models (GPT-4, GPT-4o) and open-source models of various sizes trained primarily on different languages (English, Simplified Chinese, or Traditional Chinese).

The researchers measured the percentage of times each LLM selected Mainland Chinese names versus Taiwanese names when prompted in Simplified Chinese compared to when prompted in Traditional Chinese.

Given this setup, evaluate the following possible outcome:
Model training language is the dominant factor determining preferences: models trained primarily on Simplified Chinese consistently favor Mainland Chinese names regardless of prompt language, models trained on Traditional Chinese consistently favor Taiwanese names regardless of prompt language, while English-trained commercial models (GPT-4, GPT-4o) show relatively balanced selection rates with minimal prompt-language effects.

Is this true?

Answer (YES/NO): NO